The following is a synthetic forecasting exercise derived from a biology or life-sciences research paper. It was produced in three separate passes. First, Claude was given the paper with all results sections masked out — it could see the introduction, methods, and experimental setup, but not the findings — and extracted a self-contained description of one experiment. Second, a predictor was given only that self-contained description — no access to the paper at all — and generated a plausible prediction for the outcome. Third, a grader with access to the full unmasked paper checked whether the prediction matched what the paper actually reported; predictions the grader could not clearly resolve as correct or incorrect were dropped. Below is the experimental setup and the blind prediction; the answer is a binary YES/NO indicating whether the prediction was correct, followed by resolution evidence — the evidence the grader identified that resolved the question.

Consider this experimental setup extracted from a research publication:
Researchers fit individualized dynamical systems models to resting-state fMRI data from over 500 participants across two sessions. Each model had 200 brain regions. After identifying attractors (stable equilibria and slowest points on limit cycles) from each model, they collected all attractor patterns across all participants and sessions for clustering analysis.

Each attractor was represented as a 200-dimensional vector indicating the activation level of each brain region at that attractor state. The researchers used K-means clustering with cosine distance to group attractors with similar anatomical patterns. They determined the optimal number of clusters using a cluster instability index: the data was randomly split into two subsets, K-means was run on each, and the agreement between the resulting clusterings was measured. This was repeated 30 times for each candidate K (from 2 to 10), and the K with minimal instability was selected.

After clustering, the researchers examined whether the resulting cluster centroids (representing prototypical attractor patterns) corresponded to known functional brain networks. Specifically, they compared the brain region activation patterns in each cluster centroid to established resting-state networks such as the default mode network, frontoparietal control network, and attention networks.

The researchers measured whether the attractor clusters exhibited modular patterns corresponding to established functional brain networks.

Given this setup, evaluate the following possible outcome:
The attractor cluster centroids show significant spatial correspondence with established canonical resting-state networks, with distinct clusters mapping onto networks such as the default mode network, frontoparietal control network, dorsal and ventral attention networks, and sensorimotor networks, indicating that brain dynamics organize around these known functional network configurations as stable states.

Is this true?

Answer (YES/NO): YES